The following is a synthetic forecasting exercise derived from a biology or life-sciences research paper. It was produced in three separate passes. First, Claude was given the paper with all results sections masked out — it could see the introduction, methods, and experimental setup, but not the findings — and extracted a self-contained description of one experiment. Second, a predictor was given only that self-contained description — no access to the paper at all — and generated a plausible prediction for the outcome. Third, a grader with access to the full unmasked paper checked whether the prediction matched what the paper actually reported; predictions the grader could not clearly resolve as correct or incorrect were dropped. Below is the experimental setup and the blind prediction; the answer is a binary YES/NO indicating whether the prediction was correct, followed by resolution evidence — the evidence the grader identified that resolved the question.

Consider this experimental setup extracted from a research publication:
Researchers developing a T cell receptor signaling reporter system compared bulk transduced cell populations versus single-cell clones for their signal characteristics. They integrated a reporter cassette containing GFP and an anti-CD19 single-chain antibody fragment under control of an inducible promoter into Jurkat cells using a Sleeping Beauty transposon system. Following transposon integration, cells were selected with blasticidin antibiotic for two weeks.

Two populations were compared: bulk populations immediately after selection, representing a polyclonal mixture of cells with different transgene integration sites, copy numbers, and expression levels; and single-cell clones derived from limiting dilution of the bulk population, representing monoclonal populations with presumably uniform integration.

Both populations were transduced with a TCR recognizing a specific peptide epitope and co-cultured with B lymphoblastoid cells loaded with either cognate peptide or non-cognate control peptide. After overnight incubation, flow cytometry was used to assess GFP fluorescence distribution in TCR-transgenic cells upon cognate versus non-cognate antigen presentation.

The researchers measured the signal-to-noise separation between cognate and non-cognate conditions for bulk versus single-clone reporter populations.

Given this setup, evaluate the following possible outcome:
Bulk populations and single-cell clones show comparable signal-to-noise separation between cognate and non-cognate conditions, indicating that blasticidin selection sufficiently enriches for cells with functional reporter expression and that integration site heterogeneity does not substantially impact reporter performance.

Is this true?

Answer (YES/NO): NO